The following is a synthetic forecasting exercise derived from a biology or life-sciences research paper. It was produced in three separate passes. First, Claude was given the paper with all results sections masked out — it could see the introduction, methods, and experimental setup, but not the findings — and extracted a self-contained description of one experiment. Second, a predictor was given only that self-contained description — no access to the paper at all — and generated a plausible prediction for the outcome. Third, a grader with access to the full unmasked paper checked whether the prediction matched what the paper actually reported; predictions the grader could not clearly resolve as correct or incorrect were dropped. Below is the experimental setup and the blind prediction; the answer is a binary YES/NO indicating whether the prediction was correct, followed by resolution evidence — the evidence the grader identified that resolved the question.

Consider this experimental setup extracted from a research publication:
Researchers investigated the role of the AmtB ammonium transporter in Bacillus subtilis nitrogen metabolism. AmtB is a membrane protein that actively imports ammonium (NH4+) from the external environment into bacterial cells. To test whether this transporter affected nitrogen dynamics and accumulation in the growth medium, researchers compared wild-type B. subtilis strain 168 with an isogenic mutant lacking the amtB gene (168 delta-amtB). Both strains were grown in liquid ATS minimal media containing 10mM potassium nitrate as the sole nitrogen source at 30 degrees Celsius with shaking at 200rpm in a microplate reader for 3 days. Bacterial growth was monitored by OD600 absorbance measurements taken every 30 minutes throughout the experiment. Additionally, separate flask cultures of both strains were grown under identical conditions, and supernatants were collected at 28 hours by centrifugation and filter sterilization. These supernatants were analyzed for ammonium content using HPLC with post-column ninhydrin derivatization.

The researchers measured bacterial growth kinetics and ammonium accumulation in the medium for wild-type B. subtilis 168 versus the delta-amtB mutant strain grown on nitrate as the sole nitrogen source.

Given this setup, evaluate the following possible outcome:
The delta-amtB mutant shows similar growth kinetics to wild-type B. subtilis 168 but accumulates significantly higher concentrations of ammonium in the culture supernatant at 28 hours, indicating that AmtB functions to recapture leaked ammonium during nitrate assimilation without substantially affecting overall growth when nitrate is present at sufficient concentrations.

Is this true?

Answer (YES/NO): NO